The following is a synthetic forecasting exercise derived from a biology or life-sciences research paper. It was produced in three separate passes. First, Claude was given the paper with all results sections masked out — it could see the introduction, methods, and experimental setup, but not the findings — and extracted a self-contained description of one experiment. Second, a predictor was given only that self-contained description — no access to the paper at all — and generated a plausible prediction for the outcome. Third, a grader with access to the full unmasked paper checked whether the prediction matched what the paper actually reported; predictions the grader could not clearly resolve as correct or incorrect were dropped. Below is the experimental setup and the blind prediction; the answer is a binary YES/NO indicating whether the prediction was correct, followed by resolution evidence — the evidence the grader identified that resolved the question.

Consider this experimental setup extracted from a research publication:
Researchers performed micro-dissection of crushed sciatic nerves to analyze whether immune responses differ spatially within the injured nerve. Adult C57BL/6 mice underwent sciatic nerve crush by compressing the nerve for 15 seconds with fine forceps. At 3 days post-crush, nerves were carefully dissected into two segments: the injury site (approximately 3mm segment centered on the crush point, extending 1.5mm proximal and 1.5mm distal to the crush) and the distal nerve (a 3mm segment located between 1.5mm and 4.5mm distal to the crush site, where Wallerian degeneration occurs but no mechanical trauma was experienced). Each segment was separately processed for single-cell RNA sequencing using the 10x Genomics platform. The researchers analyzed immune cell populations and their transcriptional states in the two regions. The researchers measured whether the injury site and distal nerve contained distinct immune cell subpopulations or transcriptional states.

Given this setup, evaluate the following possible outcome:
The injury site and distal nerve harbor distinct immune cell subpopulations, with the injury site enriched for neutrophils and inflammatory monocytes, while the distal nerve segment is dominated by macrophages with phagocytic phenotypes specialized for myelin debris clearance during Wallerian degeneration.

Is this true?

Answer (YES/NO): NO